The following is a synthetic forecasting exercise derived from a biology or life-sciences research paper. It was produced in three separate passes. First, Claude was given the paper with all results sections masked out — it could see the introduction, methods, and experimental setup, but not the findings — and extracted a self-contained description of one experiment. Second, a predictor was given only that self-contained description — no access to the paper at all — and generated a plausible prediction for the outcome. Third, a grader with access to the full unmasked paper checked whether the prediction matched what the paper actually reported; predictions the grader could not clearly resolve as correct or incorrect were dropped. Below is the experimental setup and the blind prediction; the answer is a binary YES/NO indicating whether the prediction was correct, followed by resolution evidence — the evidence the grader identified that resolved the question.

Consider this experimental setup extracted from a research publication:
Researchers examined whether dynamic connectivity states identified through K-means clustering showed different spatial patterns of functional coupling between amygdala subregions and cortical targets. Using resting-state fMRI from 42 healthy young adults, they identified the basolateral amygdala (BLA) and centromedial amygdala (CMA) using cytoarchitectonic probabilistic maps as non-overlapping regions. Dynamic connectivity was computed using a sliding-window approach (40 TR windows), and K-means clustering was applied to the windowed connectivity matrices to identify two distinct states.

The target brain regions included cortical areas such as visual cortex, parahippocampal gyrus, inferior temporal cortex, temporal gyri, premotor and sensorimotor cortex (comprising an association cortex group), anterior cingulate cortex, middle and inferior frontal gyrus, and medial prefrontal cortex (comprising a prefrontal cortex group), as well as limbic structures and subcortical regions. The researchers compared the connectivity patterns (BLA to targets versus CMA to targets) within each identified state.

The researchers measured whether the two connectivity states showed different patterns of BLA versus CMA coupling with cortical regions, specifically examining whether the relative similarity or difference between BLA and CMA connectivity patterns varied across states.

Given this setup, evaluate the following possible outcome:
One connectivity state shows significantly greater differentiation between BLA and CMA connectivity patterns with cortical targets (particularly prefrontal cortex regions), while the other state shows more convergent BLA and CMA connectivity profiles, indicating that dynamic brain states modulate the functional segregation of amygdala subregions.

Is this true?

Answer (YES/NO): YES